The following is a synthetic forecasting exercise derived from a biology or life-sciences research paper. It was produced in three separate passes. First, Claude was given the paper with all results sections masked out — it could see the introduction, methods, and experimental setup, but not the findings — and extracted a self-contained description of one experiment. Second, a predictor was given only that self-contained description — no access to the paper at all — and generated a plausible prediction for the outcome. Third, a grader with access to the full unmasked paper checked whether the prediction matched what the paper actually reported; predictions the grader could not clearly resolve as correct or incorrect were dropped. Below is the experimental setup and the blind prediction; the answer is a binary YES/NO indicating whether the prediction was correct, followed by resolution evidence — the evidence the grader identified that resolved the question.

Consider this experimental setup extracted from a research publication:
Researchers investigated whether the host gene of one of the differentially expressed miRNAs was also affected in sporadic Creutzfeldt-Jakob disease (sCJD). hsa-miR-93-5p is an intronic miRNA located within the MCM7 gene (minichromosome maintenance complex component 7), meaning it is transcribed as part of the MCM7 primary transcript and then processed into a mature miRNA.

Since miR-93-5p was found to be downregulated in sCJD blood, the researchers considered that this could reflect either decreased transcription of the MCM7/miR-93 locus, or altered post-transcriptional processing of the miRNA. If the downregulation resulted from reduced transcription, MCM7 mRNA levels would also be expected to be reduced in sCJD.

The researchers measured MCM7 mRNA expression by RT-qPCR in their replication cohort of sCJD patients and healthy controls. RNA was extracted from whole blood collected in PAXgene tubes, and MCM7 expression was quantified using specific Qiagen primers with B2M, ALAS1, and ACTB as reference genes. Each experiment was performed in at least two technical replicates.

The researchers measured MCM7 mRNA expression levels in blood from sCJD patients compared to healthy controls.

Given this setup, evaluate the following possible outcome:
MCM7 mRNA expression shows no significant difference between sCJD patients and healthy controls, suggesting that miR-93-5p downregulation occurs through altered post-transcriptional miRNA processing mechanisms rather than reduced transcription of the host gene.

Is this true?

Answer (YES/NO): NO